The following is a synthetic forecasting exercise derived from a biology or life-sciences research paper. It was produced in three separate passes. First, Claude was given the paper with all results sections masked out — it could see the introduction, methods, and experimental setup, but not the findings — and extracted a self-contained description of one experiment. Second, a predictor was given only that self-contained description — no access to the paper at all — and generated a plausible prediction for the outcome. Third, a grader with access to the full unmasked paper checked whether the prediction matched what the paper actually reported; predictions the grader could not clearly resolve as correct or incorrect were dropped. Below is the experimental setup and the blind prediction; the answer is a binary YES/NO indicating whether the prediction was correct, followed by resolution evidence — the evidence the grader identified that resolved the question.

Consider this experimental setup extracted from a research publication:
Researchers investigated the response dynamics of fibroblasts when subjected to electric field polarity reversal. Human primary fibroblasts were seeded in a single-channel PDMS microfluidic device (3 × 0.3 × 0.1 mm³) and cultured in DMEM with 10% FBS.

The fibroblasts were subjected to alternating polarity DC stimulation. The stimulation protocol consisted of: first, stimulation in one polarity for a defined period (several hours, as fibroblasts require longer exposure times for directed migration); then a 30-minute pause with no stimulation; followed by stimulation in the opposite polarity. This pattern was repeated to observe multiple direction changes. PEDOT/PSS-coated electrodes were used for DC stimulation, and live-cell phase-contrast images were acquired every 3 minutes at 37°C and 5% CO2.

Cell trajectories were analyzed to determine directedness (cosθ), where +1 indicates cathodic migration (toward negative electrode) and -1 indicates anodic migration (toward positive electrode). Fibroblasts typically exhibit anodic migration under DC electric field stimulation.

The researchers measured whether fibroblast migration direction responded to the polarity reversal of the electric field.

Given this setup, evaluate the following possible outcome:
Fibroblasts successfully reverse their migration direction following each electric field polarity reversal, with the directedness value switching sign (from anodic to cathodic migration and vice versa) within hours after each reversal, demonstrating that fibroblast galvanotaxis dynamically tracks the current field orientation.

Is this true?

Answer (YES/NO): YES